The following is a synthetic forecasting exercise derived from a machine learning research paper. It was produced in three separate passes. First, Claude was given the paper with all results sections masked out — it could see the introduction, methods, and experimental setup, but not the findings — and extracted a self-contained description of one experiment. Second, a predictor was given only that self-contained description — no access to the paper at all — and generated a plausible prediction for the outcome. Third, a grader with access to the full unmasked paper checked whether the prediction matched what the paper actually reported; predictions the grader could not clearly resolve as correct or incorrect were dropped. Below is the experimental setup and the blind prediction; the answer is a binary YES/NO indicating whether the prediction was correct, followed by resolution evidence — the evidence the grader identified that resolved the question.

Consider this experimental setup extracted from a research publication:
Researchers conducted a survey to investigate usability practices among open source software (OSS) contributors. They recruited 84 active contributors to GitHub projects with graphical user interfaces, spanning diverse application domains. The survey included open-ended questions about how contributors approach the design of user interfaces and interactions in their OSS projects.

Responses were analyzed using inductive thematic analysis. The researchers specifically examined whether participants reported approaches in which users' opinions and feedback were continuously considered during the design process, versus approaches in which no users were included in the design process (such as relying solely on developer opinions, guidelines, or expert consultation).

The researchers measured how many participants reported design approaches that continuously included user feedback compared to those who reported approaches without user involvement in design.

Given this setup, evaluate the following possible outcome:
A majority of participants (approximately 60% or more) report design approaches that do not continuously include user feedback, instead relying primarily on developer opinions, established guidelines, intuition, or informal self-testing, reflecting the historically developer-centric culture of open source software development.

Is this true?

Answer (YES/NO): NO